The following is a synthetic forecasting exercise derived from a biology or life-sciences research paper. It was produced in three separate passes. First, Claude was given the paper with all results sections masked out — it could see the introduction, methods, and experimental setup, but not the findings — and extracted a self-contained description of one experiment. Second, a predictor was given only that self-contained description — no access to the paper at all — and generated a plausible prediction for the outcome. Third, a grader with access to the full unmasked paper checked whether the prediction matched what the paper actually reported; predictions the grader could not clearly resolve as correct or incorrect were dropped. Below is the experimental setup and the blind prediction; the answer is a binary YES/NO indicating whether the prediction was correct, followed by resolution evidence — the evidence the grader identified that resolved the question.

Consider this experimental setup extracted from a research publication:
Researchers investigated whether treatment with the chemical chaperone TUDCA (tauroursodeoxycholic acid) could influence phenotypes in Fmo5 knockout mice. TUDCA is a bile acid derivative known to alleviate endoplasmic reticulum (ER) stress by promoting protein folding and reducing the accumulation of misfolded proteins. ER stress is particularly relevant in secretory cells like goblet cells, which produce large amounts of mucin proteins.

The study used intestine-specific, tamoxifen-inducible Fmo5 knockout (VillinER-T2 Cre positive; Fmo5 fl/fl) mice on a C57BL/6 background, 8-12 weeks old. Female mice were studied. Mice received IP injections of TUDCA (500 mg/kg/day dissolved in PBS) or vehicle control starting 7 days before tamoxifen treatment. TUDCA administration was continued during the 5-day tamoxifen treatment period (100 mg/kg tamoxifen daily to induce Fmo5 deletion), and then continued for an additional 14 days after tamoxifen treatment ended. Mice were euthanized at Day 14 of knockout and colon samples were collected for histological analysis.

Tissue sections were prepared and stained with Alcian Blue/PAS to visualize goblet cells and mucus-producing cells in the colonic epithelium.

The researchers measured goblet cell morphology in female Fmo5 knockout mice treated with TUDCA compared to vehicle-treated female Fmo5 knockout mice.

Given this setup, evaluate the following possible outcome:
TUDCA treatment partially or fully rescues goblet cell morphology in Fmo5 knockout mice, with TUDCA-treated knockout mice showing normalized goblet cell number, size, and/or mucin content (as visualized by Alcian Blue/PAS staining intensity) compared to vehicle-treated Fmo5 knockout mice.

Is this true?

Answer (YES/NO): YES